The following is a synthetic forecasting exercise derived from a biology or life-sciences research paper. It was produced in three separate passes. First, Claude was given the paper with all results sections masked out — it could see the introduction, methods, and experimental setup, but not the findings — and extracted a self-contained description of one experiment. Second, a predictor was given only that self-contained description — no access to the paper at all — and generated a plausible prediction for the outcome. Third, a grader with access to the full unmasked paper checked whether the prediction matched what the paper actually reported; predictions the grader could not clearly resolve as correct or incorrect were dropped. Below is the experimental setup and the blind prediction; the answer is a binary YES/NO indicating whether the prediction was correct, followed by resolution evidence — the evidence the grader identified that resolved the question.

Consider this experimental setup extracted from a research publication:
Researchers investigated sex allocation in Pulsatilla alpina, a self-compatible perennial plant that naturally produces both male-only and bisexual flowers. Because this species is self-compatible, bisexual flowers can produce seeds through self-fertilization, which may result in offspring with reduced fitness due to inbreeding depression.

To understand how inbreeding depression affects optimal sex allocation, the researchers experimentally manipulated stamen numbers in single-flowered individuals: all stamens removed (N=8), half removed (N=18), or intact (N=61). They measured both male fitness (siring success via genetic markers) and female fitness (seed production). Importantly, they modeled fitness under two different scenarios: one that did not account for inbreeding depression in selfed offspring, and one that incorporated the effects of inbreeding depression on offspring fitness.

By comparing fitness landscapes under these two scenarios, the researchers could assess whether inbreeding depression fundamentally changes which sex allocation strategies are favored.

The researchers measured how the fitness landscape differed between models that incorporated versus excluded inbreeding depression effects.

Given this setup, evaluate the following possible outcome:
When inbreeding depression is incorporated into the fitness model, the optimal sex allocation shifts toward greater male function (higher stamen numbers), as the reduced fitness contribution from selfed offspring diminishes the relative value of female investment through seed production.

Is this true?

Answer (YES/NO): NO